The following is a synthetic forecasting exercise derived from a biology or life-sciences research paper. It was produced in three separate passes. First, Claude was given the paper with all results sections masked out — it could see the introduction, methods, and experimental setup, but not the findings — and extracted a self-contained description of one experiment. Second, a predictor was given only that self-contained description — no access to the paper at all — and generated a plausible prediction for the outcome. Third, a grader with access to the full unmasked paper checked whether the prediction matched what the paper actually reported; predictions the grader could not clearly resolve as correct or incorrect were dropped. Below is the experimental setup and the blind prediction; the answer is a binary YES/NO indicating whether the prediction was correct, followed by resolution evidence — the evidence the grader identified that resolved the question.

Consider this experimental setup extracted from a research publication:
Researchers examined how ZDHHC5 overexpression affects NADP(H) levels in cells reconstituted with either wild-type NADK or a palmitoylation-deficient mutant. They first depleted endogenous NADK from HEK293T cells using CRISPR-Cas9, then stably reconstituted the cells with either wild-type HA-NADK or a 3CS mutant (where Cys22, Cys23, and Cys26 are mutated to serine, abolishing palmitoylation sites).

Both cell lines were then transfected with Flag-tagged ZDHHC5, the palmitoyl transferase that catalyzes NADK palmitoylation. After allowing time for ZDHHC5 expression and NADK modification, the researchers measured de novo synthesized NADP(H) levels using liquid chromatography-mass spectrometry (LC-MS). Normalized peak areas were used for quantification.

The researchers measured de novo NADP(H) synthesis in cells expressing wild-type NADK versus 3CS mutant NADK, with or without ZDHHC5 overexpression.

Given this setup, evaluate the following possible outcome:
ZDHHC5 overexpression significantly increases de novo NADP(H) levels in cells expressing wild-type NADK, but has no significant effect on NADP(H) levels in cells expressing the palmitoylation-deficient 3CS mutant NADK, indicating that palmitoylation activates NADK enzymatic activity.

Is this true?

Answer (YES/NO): YES